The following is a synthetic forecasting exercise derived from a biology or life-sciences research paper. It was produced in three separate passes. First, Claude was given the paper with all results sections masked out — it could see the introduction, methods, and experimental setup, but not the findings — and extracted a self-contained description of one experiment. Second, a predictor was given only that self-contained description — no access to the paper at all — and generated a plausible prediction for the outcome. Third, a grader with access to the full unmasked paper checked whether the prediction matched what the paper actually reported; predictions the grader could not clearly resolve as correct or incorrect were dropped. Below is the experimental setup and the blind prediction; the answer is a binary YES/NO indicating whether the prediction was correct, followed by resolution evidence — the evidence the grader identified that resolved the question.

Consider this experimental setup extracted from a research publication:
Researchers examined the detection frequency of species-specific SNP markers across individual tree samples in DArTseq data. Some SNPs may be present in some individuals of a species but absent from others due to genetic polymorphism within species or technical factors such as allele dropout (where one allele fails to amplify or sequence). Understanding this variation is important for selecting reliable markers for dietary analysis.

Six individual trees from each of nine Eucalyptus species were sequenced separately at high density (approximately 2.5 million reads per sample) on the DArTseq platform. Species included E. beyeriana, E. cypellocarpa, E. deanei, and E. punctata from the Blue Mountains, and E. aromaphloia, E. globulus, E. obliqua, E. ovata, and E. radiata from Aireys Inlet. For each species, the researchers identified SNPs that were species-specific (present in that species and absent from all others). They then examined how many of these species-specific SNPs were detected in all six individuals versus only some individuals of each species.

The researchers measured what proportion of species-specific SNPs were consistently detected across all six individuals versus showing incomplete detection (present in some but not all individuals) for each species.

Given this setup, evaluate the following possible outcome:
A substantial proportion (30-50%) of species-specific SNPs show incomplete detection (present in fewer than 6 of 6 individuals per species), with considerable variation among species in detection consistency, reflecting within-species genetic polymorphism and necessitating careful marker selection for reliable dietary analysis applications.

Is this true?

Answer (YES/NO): NO